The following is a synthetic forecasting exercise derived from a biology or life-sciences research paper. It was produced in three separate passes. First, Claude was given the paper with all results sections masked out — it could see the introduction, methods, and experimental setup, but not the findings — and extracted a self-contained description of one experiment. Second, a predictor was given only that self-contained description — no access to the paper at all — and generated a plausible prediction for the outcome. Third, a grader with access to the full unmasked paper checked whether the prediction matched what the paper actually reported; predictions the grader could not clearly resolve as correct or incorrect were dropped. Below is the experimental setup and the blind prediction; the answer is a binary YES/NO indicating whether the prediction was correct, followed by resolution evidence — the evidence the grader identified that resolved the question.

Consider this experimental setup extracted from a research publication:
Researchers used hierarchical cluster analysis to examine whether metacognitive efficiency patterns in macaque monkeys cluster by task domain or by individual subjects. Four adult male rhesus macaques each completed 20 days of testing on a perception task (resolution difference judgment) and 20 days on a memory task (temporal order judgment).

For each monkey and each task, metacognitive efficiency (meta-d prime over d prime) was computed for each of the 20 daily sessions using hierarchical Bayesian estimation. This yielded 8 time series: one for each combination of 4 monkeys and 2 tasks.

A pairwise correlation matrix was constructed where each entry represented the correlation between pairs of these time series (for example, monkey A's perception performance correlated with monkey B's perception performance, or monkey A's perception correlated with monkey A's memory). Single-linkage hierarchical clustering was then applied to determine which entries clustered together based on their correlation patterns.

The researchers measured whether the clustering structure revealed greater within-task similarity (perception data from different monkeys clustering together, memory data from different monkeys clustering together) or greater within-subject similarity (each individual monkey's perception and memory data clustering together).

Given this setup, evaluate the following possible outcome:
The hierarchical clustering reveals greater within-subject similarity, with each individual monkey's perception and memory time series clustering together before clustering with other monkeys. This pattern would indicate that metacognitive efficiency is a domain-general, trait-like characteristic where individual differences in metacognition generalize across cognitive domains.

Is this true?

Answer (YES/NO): NO